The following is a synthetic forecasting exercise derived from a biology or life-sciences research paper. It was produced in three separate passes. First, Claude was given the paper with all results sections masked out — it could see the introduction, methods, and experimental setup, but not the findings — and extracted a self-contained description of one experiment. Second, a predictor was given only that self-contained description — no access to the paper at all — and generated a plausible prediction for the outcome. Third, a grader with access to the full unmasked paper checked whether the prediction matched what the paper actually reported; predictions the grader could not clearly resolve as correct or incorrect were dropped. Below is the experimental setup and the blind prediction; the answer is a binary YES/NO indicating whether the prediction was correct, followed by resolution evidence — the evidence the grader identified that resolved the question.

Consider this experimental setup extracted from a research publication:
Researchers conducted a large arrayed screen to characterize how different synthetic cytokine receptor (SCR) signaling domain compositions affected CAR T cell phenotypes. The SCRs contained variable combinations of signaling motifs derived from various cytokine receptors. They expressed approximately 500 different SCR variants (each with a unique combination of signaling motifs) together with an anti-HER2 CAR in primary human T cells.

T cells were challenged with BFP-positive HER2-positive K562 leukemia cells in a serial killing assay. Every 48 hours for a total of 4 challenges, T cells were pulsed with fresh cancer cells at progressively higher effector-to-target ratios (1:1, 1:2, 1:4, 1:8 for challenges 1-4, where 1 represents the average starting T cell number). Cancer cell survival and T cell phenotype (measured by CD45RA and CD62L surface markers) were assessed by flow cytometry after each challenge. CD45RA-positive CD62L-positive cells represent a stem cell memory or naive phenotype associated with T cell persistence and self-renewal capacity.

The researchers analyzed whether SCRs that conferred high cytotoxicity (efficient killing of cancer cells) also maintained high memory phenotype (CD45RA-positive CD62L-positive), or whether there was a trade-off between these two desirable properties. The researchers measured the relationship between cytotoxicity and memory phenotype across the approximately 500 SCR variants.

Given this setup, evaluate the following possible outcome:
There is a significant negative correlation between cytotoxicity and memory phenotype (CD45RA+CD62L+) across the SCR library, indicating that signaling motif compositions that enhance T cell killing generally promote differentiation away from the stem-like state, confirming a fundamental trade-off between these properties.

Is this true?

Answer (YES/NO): NO